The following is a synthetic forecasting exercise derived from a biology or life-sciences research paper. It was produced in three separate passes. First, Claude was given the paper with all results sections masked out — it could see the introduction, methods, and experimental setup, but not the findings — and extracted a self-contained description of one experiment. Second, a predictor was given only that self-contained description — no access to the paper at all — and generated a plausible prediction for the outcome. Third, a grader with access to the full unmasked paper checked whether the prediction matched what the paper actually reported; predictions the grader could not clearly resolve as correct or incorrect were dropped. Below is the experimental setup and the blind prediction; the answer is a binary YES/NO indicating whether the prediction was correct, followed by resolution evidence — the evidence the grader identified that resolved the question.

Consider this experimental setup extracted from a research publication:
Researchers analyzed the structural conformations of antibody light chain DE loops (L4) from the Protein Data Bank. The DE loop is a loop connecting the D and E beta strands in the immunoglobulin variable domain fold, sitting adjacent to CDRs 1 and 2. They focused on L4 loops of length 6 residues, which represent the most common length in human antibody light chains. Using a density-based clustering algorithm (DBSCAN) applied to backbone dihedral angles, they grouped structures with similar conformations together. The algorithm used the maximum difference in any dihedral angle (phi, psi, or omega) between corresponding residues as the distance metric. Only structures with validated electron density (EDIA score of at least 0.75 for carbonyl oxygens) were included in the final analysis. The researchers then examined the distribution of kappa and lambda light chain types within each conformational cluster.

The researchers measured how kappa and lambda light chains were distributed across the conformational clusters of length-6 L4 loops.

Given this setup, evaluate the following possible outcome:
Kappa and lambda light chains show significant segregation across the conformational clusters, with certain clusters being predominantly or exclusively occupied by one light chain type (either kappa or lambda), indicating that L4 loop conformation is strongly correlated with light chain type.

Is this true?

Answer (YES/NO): YES